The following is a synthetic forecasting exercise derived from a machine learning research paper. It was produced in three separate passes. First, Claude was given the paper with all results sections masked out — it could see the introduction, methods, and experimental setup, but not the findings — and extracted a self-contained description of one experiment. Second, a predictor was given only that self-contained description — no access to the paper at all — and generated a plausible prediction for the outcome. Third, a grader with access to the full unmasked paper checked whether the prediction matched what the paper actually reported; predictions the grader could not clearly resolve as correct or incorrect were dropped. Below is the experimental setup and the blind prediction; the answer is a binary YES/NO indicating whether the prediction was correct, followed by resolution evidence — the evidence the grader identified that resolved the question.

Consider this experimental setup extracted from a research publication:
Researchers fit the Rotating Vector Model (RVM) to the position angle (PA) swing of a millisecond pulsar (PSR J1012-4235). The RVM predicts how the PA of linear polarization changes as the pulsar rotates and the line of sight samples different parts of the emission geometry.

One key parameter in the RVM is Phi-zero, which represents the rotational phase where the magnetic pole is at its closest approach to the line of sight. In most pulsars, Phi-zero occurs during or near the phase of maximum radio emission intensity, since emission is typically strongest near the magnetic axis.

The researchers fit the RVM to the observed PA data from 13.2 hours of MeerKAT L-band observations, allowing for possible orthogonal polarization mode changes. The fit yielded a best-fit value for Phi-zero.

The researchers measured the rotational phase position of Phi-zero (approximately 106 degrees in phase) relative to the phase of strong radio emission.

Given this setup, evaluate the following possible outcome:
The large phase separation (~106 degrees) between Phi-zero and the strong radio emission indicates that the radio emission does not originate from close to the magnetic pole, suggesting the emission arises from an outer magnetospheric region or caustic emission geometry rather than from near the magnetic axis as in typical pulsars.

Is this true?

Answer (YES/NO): NO